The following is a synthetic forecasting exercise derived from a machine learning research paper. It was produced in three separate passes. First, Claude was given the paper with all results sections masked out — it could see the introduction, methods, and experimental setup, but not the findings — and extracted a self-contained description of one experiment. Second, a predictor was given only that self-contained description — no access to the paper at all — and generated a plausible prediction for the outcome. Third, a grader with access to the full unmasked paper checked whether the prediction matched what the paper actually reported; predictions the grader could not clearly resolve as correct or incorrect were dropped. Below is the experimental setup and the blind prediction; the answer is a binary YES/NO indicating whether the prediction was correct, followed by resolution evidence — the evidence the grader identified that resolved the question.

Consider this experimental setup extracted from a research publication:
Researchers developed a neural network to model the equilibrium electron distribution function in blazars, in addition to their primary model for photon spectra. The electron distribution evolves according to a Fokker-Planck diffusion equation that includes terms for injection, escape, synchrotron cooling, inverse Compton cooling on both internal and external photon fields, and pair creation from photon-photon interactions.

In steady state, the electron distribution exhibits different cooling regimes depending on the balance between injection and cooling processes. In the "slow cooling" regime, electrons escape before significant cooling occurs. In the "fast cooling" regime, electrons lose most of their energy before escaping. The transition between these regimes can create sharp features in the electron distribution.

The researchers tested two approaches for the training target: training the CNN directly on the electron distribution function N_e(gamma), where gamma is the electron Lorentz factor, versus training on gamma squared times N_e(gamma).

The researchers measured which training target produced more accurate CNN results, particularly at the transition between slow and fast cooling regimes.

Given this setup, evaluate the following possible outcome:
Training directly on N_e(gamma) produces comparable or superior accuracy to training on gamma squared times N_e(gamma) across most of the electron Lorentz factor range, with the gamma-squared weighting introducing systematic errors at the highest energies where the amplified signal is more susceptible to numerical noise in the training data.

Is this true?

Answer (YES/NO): NO